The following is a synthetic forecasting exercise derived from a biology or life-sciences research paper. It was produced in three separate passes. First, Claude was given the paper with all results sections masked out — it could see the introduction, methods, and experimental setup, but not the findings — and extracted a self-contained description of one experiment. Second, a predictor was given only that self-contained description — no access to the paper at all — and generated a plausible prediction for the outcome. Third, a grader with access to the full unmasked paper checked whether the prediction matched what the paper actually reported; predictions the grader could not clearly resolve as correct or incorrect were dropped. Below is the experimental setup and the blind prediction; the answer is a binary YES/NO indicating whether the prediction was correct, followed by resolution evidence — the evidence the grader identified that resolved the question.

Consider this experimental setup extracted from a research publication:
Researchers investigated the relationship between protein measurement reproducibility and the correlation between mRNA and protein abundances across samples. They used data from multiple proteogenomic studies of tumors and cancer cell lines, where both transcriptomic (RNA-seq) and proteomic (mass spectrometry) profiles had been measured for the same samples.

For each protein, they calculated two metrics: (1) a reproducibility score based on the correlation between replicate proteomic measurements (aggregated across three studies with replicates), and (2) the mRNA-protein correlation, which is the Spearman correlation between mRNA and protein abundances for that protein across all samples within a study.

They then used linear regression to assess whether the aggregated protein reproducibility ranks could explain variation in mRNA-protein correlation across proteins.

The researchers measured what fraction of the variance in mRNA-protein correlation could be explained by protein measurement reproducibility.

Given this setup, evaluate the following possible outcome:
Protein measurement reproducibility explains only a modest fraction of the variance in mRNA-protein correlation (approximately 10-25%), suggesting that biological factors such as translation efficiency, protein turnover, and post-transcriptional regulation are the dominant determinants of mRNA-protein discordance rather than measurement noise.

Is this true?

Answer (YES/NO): NO